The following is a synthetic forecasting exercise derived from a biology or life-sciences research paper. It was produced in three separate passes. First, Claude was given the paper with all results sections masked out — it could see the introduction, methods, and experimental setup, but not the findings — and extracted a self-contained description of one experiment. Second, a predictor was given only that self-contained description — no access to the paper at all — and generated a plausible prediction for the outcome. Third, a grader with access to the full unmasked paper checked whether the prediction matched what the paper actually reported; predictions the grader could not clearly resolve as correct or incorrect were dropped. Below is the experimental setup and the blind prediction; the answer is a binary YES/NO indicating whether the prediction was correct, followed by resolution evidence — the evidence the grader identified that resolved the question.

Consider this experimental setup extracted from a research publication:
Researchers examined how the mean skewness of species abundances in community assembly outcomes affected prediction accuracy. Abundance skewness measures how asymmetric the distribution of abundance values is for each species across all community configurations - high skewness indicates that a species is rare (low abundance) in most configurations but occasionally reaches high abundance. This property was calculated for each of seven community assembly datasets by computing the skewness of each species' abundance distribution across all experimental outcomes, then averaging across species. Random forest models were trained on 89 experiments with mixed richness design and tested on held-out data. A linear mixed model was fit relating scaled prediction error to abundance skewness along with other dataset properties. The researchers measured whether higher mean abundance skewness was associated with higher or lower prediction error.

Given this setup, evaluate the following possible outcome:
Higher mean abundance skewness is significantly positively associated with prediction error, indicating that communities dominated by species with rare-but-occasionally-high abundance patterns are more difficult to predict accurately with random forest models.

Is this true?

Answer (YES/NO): YES